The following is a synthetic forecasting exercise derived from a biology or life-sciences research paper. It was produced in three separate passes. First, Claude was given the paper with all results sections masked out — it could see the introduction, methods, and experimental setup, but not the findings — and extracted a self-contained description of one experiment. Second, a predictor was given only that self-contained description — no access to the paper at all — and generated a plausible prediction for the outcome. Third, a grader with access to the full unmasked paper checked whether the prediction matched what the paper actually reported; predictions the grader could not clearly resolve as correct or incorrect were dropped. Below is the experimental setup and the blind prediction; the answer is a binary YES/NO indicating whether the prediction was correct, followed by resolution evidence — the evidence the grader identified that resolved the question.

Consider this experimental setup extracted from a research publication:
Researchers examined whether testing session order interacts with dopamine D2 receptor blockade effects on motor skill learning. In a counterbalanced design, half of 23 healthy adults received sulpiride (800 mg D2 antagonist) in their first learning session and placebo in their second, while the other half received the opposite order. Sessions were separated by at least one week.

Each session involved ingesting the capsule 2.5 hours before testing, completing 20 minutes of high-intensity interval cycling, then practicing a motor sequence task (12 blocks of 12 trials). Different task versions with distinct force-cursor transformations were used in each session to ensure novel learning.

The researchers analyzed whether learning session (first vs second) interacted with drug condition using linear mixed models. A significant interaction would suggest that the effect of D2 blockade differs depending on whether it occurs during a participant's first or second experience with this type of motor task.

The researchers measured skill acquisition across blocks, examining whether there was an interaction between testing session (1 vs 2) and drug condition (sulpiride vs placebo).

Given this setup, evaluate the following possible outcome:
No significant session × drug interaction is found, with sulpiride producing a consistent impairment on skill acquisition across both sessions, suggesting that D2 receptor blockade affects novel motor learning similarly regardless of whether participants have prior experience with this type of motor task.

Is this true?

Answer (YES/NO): NO